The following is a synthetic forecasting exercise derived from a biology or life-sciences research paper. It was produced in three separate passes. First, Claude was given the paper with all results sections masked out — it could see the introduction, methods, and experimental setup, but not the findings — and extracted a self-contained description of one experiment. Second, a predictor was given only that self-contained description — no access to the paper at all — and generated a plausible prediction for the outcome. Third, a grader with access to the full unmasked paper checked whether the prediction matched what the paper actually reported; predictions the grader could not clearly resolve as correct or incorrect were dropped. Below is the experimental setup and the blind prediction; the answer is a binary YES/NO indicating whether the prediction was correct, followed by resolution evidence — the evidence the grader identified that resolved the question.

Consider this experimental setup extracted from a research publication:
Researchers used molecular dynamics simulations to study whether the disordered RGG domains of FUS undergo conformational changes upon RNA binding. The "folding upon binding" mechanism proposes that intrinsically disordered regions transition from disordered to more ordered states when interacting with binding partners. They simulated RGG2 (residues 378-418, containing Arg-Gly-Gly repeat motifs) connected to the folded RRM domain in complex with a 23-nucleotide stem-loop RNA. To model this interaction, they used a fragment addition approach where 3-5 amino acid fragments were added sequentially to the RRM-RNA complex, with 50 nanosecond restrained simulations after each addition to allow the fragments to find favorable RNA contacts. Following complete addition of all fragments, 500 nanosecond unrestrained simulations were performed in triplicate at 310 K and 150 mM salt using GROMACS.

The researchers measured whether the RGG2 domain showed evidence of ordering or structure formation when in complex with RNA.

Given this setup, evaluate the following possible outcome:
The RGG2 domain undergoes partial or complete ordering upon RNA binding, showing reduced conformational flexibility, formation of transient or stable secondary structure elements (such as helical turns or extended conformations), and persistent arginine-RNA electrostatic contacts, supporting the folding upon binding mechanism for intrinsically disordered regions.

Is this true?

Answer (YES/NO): NO